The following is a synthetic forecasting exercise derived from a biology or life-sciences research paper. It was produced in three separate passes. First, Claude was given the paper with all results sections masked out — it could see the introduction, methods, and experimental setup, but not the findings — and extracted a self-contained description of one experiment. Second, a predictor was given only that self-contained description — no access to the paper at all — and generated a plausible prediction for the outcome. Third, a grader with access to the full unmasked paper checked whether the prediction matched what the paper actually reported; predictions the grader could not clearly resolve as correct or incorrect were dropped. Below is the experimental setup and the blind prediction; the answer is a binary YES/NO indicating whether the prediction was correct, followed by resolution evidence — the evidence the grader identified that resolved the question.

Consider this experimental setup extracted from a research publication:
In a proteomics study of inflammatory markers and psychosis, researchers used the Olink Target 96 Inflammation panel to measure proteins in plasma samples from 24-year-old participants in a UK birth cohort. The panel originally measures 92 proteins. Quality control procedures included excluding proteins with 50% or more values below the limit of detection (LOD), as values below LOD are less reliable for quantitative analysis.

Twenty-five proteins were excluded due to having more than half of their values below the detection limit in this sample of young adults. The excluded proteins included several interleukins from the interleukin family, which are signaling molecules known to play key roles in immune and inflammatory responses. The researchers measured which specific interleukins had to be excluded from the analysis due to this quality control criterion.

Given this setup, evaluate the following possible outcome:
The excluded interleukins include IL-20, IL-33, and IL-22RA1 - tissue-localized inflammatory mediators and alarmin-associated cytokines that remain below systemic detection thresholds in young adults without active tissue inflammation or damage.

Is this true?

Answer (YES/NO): YES